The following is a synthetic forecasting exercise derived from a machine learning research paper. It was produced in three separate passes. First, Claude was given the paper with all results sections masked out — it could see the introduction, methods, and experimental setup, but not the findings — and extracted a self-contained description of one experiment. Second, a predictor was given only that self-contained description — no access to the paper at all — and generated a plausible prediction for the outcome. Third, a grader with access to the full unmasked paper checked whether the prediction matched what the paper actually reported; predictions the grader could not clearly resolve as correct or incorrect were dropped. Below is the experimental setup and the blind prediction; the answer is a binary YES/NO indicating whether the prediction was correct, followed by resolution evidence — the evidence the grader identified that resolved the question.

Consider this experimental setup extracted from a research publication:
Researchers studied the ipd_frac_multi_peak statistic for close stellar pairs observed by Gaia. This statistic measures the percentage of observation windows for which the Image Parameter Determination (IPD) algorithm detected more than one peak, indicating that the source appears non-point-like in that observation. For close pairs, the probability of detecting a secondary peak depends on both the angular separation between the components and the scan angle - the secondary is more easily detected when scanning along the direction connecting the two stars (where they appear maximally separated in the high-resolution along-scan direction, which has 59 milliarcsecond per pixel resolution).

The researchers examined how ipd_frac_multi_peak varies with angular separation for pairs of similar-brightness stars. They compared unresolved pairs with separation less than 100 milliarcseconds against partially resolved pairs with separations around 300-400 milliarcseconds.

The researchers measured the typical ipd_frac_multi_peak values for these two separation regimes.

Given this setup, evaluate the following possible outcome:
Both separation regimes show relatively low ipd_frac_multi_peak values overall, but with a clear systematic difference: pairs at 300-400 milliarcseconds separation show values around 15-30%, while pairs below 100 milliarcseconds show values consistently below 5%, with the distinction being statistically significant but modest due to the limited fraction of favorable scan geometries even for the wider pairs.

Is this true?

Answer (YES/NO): NO